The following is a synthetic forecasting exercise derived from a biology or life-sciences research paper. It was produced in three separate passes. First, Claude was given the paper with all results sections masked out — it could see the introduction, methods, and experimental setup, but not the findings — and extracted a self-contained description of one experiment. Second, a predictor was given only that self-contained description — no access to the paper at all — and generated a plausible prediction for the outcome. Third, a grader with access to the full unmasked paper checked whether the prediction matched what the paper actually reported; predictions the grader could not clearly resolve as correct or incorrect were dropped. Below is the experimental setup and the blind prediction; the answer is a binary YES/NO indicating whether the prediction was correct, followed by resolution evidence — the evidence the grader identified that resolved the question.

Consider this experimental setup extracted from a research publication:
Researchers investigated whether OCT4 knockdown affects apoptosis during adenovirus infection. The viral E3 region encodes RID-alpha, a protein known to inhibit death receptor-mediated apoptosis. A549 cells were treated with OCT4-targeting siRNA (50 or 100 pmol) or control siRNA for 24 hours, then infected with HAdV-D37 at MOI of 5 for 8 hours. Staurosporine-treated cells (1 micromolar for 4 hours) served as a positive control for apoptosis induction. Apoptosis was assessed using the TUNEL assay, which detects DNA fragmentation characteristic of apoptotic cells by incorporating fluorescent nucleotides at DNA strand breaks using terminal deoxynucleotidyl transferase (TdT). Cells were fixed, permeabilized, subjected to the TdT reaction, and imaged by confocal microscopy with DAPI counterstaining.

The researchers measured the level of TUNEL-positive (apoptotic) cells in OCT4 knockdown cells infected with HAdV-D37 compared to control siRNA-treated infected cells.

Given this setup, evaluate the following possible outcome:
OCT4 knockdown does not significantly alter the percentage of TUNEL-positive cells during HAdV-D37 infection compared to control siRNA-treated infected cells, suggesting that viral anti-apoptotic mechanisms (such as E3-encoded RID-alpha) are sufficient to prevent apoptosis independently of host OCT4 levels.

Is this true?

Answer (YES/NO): NO